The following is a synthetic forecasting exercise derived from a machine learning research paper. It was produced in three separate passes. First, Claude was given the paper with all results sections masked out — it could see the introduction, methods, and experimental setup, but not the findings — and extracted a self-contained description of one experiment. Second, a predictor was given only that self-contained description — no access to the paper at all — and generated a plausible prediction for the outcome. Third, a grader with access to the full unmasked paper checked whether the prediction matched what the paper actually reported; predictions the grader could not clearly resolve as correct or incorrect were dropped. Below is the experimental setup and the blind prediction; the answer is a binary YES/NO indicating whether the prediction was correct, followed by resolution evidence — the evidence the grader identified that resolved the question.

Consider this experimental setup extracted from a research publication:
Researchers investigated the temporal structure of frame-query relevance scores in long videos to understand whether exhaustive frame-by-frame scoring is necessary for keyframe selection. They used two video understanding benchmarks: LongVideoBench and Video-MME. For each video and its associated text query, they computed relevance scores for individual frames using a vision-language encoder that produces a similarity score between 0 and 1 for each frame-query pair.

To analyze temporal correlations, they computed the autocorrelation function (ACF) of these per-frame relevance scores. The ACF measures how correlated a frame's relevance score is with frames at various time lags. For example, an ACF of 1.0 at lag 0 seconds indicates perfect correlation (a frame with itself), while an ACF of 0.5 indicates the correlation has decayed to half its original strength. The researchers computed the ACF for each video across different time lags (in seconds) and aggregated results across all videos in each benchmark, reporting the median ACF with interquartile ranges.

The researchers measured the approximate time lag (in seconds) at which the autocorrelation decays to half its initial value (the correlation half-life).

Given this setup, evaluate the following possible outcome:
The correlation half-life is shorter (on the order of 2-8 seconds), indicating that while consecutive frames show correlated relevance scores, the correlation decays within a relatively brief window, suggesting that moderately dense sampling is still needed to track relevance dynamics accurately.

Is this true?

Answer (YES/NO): YES